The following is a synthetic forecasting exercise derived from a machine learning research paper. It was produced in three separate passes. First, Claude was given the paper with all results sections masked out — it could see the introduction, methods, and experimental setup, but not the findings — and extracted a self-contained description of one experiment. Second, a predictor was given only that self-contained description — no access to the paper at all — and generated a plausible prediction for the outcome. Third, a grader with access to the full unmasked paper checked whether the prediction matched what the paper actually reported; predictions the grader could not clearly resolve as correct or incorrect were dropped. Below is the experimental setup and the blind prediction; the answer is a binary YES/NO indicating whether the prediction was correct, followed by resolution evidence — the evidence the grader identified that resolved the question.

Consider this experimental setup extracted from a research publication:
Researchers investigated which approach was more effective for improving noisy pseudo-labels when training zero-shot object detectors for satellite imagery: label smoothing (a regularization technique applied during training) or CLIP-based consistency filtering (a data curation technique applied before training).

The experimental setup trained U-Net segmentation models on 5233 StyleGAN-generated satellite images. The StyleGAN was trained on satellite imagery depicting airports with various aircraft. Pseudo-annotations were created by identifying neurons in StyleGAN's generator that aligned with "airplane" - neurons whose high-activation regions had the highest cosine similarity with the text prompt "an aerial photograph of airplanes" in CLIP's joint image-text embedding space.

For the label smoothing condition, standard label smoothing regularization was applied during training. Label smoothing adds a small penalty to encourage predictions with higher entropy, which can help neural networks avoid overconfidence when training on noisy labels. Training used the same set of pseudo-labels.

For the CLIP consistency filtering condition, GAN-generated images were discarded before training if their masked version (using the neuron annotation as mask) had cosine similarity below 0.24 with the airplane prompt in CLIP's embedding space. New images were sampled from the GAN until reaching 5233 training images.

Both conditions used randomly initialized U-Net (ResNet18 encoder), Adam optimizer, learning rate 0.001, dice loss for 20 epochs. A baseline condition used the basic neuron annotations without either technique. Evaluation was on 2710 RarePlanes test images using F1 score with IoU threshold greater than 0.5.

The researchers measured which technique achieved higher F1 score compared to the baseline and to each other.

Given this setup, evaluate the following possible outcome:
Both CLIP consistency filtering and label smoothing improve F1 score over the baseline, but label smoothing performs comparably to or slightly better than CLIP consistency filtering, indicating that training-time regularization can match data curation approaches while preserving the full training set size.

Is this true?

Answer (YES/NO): NO